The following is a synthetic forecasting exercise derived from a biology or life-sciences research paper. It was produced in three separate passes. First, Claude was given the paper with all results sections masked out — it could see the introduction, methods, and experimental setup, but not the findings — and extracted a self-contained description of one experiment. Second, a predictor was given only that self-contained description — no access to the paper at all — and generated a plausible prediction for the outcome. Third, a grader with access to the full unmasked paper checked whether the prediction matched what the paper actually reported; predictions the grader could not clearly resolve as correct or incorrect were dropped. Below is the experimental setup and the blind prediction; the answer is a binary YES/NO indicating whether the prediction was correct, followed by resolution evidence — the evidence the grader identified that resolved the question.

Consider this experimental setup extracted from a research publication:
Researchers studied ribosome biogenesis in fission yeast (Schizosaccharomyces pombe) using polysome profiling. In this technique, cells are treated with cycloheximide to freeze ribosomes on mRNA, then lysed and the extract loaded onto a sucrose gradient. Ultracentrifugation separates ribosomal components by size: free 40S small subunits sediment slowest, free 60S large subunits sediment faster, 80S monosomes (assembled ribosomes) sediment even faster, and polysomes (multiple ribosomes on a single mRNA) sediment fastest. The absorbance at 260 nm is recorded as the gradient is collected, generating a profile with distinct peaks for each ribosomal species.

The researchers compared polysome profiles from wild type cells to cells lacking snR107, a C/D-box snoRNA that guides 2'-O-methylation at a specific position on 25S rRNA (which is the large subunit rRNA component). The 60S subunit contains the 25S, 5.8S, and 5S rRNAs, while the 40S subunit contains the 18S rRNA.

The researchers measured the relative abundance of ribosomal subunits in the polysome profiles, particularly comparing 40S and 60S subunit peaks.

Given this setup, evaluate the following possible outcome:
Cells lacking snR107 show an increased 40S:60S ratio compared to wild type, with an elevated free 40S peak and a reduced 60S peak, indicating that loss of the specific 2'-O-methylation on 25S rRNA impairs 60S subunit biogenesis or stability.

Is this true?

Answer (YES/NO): NO